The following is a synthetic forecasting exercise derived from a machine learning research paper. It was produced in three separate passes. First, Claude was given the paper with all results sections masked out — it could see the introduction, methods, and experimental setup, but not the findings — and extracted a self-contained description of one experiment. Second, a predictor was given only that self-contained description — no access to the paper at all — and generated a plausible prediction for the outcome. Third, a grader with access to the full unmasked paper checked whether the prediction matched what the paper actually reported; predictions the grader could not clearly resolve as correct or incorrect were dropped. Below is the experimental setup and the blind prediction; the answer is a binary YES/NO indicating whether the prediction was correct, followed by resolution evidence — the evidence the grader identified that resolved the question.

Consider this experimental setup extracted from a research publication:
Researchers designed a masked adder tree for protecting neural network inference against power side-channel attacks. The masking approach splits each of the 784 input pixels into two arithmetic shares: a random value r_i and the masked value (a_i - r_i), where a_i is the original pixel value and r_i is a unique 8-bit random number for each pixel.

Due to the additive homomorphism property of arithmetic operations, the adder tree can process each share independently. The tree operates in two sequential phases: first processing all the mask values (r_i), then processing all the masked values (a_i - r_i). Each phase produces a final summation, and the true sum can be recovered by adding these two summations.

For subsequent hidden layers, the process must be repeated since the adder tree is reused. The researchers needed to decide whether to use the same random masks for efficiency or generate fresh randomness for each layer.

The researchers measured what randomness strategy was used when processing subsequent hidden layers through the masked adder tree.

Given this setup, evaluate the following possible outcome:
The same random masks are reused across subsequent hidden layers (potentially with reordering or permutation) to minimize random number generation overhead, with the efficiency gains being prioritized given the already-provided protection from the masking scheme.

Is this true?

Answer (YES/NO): NO